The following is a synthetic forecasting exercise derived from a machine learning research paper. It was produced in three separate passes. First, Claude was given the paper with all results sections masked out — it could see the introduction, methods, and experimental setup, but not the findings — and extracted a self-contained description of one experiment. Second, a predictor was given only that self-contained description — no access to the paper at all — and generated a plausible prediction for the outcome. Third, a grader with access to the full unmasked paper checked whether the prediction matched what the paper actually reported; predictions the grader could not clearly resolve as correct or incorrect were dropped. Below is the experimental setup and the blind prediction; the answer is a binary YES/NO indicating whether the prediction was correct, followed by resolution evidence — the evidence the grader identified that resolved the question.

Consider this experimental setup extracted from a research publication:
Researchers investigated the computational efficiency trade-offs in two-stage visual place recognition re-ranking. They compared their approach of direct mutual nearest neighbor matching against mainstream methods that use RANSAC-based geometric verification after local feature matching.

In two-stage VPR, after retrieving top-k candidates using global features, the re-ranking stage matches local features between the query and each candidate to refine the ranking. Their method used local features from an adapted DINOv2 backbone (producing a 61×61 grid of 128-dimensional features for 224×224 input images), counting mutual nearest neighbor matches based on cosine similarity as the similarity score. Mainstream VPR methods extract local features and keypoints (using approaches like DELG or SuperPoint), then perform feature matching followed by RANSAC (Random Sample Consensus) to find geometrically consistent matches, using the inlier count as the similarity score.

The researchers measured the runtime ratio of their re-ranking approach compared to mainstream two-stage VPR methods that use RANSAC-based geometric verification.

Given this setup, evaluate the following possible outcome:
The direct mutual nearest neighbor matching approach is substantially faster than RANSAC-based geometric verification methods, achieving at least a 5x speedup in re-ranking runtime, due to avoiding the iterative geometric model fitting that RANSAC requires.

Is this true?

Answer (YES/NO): YES